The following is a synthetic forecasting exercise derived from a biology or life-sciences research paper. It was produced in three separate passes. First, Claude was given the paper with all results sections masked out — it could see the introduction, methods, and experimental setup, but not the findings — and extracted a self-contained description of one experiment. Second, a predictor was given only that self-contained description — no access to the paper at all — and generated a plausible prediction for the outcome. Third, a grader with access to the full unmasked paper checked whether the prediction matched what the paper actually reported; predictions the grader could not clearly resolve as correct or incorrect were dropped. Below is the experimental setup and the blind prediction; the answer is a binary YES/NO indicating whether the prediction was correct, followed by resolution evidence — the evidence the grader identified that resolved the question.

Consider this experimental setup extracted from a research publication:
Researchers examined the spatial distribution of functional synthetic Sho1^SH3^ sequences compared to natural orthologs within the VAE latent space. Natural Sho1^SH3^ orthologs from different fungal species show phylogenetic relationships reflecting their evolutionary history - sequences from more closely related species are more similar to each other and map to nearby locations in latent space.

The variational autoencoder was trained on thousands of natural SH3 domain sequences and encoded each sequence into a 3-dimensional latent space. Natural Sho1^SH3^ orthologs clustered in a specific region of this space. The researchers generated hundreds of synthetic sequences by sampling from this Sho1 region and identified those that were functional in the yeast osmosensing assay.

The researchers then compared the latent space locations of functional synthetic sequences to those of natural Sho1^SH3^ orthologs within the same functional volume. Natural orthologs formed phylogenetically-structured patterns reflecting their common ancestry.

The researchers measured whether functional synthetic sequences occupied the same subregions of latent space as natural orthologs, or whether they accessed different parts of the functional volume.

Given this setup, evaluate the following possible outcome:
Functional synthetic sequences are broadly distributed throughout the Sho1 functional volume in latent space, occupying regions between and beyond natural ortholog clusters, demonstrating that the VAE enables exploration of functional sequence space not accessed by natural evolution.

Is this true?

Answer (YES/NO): YES